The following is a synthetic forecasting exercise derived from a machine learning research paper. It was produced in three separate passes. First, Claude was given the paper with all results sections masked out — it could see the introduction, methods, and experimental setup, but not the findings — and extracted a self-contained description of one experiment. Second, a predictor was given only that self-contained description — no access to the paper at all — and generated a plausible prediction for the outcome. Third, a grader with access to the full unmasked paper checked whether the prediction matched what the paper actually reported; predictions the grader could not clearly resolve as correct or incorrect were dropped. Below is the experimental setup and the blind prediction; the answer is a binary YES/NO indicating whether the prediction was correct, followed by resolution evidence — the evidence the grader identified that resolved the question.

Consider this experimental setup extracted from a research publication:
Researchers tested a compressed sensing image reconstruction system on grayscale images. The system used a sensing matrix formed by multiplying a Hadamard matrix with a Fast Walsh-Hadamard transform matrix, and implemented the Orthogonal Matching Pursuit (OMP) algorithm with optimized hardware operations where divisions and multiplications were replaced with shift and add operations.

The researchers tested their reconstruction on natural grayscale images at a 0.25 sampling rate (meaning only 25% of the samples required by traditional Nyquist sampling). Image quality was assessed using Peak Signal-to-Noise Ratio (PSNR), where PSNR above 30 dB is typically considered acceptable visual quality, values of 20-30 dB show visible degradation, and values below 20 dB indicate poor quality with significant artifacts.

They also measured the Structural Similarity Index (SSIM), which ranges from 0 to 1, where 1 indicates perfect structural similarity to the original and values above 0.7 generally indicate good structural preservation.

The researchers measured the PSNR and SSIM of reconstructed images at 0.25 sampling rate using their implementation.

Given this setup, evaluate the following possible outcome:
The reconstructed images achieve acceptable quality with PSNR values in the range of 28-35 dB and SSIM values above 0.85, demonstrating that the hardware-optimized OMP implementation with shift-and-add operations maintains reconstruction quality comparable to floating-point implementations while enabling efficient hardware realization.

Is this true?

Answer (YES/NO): NO